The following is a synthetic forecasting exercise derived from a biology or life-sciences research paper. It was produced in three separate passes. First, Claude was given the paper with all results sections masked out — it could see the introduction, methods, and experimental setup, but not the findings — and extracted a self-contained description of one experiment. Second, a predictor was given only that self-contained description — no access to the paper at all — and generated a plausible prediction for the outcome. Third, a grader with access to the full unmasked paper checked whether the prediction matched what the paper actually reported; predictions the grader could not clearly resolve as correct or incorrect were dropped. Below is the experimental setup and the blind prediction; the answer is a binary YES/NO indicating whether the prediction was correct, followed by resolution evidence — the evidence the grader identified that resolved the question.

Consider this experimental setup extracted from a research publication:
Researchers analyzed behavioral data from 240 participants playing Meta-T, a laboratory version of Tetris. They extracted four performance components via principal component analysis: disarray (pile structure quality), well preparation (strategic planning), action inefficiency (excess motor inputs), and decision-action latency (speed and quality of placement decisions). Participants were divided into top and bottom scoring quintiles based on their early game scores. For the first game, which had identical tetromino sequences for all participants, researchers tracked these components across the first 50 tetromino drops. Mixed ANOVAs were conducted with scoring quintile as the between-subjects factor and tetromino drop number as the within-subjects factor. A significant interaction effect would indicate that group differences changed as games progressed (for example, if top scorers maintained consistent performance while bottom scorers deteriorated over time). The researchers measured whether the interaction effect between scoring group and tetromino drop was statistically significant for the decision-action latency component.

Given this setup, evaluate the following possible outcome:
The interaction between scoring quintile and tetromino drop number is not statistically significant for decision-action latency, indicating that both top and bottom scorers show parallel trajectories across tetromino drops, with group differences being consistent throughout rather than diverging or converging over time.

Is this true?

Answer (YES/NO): YES